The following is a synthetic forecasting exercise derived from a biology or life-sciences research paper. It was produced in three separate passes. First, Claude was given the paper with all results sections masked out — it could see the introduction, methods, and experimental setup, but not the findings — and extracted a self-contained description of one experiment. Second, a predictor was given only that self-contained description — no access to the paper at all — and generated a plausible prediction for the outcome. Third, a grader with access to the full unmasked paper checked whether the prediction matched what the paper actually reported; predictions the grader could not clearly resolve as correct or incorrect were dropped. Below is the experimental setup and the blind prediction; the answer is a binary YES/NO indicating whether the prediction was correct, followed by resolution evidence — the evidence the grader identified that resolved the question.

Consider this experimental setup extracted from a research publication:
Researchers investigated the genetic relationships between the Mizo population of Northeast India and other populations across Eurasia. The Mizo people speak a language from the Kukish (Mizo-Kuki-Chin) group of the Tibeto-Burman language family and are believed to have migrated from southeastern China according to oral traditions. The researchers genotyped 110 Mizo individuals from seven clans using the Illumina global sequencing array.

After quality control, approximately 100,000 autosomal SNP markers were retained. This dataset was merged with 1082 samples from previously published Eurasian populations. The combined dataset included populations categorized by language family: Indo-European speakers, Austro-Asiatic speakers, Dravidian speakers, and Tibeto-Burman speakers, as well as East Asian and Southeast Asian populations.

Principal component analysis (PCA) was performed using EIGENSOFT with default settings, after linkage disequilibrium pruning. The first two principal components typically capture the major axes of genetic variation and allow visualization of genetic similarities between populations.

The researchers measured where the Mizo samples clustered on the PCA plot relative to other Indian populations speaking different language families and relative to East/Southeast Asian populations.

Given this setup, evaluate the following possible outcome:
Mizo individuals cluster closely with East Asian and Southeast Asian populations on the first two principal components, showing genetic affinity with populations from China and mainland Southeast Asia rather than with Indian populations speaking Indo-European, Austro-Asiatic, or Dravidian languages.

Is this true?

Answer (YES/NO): NO